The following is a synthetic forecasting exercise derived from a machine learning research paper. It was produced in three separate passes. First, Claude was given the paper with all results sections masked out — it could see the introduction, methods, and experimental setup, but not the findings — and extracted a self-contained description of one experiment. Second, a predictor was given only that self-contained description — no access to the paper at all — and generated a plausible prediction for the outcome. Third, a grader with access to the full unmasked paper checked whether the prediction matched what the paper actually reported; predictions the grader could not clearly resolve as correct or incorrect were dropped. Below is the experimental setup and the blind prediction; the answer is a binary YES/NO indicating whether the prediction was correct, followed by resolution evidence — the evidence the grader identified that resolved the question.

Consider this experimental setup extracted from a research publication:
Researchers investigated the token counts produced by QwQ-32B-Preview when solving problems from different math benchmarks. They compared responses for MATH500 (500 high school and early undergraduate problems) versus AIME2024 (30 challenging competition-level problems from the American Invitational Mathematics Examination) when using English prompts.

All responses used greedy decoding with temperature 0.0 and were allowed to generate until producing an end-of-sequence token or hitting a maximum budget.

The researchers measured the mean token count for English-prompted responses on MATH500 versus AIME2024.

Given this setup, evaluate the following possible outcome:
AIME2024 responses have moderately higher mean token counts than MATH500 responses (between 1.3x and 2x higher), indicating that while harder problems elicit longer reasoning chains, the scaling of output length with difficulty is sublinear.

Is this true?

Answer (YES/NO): NO